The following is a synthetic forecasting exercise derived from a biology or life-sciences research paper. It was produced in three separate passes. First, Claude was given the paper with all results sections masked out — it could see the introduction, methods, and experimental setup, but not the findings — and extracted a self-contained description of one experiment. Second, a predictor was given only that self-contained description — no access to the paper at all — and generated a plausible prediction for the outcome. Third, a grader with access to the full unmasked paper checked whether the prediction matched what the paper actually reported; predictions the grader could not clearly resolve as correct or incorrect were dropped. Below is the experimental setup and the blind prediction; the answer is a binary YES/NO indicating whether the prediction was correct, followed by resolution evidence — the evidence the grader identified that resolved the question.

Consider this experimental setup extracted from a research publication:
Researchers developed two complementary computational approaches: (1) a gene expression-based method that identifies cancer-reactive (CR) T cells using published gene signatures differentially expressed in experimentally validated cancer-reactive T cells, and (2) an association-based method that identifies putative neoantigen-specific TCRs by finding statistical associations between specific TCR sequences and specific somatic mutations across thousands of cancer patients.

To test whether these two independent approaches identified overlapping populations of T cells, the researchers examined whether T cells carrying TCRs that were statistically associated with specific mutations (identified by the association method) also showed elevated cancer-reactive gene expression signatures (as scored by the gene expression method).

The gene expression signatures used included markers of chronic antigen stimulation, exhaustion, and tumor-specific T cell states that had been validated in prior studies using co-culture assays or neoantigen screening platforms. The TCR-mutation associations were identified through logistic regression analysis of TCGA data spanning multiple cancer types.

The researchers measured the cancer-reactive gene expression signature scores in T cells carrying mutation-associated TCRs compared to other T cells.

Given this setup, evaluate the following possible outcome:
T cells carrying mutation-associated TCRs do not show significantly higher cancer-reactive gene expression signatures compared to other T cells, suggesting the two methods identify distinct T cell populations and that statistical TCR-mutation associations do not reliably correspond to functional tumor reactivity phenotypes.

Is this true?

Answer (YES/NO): NO